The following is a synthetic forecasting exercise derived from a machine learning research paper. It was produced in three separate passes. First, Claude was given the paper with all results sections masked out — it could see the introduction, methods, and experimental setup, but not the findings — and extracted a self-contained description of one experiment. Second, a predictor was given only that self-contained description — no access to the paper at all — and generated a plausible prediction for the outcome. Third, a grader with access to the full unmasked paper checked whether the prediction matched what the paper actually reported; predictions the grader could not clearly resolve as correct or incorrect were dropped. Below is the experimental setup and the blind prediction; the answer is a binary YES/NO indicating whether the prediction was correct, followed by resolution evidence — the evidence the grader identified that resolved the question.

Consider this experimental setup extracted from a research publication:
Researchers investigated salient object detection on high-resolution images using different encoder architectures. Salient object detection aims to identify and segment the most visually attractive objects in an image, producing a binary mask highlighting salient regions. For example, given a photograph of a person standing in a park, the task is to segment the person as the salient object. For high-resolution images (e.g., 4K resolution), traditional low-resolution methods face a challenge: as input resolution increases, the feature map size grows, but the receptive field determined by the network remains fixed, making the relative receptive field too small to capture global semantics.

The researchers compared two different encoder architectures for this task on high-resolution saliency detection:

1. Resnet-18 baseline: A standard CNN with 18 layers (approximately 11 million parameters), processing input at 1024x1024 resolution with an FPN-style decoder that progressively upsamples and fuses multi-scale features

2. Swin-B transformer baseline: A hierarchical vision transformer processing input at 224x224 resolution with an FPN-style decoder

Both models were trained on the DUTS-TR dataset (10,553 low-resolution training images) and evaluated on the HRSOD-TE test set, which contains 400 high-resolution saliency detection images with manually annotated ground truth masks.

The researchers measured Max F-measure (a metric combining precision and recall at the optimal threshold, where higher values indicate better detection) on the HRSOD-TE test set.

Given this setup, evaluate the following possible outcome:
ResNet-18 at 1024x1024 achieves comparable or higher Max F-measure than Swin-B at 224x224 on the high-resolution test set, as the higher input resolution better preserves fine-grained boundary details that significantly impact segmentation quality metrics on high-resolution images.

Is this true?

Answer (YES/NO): NO